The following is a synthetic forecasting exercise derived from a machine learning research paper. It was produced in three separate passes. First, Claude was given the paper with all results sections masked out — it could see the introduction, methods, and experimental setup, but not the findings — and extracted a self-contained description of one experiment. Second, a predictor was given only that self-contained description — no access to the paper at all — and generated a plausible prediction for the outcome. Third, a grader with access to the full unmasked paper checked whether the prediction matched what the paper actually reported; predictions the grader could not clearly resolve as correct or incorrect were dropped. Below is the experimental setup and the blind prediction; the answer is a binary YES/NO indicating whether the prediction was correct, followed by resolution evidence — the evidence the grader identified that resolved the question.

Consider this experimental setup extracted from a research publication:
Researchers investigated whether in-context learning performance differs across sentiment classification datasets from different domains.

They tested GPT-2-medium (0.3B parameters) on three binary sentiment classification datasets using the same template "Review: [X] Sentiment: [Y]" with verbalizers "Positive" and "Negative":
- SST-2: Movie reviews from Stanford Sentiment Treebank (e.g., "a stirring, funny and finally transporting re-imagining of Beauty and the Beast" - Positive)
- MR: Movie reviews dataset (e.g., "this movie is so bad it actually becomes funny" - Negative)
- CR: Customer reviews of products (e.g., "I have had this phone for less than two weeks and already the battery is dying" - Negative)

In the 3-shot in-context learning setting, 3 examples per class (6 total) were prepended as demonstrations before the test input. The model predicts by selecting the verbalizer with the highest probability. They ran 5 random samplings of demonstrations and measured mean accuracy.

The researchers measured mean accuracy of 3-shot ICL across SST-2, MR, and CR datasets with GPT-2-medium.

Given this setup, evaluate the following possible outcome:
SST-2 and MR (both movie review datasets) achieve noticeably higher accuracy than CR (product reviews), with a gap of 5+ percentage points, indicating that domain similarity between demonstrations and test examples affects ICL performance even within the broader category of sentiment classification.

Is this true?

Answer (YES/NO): NO